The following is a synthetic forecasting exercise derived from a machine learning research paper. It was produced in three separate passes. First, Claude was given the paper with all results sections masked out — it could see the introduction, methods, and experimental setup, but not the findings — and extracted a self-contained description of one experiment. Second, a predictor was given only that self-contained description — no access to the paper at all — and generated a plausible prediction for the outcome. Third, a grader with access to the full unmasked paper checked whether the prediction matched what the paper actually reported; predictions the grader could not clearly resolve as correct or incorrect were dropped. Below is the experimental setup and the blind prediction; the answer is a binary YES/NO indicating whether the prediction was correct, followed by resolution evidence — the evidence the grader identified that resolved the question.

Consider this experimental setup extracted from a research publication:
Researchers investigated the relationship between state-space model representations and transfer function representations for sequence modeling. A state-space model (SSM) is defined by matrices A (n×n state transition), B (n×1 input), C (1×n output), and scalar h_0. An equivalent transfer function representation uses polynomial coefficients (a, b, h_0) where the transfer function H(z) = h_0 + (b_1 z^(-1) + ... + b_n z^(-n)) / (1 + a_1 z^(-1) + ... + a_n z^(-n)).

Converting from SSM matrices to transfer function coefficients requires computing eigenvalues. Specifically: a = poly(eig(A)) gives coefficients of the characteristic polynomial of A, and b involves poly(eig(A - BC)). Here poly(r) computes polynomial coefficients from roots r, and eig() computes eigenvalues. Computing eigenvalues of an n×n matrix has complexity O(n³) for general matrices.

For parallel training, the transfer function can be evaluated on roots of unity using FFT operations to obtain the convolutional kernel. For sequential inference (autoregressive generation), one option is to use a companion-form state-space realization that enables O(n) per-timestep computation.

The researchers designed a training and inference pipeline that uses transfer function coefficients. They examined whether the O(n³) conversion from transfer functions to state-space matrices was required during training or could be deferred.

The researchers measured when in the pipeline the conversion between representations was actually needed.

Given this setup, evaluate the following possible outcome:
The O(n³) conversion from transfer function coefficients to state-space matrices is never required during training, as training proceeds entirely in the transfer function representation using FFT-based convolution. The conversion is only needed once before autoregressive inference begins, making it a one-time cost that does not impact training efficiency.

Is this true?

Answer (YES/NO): YES